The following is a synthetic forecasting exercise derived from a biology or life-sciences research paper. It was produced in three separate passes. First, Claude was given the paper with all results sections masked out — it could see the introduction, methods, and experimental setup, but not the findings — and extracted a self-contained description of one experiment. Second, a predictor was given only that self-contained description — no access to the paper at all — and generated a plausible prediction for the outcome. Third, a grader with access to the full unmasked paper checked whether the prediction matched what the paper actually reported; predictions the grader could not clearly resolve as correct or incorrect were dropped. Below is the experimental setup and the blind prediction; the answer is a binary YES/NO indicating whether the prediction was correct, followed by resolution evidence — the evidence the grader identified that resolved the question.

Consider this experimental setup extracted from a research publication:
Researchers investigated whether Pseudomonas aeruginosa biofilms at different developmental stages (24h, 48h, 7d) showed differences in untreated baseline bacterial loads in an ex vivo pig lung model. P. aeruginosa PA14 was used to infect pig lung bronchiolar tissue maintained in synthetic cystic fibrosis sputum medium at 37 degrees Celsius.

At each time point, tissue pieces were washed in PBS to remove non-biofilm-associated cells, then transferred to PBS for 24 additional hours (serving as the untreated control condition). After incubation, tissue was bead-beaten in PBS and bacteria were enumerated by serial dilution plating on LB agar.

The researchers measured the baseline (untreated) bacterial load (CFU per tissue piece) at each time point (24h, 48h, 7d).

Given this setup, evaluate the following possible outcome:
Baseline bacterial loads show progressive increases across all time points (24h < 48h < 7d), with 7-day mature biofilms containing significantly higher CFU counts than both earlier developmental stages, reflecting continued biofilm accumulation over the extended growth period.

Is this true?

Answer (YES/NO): NO